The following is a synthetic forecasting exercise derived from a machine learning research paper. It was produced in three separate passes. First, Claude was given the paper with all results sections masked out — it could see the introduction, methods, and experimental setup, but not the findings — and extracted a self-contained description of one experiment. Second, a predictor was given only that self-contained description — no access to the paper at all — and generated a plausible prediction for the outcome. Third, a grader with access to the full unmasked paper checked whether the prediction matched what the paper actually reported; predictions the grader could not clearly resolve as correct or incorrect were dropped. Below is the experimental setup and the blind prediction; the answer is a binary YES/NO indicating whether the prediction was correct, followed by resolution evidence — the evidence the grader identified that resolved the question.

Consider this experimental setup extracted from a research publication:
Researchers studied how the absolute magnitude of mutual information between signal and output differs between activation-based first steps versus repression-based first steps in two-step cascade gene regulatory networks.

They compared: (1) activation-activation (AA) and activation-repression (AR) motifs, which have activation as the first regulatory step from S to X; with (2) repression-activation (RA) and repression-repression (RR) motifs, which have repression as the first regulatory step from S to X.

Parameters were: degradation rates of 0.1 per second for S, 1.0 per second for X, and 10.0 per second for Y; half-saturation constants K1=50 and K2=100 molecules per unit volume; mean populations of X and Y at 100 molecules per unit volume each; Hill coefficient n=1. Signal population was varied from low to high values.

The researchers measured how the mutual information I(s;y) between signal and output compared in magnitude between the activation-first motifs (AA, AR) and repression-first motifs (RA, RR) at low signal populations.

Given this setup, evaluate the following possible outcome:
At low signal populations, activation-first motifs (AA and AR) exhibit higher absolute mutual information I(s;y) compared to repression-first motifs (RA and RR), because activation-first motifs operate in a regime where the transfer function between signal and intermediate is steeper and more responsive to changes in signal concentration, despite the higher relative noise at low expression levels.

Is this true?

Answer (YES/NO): YES